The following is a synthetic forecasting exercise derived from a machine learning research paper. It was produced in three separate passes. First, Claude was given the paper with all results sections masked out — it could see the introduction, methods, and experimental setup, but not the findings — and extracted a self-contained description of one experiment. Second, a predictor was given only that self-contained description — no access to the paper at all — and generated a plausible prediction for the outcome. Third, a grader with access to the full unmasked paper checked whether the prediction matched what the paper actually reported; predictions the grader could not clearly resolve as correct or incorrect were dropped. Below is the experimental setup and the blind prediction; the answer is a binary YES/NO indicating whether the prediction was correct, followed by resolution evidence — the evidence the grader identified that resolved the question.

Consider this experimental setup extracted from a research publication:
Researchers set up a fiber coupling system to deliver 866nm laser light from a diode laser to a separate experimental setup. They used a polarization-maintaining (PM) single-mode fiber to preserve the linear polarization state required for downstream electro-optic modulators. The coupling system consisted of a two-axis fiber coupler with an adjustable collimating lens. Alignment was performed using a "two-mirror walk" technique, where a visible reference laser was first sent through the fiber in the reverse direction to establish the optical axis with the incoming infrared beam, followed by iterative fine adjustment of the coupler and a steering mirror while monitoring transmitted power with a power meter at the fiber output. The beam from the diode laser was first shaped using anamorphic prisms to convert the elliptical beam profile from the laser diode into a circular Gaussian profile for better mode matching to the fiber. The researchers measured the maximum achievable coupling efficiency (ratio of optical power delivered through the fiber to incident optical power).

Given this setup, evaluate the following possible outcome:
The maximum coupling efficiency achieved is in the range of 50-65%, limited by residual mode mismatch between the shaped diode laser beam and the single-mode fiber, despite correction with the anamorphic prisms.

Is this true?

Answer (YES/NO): YES